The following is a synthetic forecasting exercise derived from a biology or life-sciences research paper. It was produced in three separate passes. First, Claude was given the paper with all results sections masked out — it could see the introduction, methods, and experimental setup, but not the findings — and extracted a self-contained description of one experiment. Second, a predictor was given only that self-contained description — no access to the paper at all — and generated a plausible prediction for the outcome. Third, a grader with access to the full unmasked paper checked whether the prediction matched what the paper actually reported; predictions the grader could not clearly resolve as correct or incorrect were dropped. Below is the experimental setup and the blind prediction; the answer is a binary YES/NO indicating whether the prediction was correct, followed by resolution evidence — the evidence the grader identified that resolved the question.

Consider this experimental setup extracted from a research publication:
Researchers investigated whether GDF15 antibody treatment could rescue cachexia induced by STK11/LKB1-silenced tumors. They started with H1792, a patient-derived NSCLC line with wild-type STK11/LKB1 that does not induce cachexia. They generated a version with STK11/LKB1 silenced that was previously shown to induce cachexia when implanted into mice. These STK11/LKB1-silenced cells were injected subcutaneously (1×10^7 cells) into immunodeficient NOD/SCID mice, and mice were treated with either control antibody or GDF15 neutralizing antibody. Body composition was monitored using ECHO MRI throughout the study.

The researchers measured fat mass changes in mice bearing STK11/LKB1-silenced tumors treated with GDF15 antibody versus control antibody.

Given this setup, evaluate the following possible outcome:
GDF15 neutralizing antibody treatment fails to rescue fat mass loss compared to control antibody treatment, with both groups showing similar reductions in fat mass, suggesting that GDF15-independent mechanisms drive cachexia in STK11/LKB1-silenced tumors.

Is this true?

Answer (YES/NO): NO